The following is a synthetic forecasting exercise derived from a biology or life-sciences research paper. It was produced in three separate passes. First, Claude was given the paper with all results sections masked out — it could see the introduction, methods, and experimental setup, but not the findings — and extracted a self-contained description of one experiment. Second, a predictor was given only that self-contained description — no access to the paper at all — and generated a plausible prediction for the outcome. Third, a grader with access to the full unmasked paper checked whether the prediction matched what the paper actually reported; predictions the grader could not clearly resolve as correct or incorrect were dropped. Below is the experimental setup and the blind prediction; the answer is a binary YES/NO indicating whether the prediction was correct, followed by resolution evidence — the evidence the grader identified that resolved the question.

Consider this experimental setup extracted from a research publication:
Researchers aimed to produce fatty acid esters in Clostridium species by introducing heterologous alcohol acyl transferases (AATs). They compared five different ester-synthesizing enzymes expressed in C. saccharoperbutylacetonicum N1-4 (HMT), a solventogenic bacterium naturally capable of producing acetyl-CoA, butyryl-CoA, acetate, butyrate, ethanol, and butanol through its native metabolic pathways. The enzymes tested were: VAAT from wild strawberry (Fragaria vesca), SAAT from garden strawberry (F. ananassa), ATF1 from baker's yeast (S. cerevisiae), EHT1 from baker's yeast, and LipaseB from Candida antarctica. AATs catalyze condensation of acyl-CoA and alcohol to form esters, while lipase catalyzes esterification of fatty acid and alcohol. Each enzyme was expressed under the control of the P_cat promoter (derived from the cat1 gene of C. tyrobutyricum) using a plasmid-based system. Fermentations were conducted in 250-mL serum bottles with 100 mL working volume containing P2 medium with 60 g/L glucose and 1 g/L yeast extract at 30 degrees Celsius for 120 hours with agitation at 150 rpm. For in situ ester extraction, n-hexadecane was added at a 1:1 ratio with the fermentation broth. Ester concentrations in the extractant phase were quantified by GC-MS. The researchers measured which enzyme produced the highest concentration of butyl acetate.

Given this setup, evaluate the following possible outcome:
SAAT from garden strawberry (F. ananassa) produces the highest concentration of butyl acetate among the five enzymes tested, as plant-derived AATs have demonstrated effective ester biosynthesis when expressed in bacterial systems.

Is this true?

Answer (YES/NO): NO